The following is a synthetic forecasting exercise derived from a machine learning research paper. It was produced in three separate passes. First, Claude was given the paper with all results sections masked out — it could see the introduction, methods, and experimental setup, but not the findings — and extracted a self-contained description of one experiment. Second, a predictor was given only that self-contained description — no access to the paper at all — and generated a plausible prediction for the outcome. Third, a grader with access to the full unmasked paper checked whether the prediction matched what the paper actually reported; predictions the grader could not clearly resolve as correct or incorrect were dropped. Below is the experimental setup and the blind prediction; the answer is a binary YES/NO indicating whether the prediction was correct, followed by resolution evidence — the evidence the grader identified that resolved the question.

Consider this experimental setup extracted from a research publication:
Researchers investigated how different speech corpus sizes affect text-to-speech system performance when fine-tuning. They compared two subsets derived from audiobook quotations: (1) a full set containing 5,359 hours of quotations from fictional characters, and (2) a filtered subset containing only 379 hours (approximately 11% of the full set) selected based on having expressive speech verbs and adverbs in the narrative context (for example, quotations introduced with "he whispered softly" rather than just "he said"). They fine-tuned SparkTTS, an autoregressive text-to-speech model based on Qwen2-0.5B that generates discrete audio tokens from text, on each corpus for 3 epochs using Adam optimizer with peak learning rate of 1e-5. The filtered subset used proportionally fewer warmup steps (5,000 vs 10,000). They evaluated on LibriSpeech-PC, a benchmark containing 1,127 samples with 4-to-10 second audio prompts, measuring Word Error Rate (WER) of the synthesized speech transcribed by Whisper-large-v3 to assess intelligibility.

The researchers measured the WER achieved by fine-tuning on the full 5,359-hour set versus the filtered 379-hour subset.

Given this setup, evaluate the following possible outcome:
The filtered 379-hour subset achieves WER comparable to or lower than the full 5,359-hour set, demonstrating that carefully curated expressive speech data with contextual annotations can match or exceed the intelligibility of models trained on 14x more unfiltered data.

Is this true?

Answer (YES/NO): NO